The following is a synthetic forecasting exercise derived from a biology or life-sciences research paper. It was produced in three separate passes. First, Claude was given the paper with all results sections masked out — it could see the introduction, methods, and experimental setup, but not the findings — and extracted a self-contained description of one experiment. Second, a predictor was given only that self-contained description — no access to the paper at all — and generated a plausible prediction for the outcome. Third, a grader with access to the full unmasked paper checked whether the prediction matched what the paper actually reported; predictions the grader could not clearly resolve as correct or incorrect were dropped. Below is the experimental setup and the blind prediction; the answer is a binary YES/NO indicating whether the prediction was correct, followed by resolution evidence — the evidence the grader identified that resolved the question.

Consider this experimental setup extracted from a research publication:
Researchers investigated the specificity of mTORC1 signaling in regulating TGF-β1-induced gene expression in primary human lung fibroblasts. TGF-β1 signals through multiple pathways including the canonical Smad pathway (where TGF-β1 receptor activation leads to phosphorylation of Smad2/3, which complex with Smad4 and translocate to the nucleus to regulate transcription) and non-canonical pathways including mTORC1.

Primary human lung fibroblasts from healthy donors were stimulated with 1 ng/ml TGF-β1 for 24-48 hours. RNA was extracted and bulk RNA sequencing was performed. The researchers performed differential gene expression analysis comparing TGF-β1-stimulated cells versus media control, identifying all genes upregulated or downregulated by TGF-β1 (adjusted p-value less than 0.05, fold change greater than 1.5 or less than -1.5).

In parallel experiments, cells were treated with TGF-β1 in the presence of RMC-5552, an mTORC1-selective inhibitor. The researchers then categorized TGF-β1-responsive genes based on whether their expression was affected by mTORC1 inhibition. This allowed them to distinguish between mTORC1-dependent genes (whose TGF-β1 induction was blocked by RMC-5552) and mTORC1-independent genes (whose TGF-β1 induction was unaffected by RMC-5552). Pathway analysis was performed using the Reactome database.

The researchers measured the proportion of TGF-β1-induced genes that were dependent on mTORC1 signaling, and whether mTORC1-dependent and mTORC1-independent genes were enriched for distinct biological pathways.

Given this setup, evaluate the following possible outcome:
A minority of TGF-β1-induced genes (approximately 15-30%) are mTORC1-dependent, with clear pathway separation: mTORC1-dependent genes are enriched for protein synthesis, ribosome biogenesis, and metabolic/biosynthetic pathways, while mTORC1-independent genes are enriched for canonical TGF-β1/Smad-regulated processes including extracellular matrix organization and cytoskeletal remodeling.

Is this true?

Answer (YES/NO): NO